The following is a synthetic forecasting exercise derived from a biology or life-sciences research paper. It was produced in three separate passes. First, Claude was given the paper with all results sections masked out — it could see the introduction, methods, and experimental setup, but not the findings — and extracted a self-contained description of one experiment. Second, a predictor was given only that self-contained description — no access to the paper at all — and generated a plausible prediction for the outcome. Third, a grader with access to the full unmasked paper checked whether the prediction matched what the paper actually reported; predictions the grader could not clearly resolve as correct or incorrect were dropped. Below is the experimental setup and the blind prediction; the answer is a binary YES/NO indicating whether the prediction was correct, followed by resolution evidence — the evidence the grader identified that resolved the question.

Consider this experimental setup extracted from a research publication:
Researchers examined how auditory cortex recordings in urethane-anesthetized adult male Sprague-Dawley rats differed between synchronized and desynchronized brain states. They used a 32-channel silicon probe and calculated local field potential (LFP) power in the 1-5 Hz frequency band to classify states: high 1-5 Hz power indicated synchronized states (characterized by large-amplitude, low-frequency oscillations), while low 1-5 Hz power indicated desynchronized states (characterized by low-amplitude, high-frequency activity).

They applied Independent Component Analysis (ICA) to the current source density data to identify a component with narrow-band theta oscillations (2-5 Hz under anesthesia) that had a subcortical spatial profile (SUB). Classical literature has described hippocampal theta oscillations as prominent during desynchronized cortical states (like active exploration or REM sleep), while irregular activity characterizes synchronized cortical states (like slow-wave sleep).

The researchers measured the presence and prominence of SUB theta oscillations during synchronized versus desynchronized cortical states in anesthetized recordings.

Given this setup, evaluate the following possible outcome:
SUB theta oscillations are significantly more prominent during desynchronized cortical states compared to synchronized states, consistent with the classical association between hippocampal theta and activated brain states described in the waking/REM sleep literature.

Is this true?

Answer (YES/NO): NO